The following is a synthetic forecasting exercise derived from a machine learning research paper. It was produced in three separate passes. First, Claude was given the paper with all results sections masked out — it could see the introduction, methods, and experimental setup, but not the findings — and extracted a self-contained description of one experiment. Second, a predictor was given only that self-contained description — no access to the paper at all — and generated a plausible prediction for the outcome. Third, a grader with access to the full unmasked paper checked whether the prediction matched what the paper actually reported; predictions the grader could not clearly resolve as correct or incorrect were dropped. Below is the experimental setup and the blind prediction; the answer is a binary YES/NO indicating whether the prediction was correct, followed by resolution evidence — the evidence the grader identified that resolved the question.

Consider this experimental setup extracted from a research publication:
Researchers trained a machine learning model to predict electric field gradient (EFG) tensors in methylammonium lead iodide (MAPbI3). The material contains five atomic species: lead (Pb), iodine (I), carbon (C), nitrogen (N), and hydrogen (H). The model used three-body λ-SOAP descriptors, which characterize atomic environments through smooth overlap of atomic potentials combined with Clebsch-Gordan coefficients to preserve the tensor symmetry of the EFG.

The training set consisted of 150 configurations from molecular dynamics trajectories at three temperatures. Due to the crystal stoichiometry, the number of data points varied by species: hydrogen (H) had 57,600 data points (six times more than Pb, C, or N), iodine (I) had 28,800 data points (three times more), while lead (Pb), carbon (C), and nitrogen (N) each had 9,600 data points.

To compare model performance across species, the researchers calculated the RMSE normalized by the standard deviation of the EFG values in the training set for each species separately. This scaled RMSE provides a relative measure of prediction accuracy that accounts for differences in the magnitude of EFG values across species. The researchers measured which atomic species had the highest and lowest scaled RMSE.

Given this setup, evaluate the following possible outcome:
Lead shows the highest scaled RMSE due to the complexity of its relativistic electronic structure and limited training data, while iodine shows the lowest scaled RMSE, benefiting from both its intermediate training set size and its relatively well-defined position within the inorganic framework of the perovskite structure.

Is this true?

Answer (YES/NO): NO